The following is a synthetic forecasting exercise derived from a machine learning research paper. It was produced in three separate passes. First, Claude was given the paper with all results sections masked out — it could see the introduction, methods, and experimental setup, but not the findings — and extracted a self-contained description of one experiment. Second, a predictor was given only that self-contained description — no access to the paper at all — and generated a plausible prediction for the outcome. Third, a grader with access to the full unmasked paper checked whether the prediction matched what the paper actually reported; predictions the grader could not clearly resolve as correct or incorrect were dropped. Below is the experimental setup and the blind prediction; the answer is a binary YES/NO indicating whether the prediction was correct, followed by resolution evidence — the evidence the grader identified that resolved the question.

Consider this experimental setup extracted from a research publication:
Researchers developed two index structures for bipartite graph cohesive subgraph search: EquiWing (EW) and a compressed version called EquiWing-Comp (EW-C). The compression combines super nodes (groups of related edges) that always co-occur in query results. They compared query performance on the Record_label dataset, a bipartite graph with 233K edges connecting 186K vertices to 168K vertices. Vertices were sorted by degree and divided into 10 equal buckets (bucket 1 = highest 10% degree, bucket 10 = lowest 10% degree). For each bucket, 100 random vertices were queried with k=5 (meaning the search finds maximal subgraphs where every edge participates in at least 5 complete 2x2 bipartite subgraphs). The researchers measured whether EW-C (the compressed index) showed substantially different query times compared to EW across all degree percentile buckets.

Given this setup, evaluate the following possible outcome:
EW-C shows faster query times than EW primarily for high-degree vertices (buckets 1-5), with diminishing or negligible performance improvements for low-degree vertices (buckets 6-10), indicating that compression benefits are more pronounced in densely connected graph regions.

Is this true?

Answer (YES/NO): NO